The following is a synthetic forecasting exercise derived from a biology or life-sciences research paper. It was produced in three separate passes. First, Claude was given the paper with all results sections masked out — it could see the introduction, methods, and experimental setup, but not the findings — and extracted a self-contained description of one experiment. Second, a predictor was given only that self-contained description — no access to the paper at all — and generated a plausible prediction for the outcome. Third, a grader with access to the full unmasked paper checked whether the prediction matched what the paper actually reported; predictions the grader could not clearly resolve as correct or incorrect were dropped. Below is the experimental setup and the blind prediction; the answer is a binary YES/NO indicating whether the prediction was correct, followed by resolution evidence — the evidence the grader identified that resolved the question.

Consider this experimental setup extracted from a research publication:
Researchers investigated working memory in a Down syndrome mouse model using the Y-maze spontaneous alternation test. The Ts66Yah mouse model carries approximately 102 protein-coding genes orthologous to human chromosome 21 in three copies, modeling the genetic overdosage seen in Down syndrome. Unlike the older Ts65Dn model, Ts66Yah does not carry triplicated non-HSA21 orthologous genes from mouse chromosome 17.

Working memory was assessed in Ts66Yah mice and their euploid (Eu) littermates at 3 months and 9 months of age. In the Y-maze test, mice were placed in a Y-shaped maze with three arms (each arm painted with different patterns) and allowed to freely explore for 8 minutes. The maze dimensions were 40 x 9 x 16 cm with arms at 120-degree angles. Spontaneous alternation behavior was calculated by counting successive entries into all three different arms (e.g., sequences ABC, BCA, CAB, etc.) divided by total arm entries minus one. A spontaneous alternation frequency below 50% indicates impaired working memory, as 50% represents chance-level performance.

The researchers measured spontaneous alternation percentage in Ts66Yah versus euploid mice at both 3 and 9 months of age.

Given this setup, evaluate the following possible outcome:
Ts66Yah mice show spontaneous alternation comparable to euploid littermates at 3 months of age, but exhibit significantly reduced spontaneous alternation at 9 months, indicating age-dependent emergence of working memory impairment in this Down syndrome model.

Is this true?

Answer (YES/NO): NO